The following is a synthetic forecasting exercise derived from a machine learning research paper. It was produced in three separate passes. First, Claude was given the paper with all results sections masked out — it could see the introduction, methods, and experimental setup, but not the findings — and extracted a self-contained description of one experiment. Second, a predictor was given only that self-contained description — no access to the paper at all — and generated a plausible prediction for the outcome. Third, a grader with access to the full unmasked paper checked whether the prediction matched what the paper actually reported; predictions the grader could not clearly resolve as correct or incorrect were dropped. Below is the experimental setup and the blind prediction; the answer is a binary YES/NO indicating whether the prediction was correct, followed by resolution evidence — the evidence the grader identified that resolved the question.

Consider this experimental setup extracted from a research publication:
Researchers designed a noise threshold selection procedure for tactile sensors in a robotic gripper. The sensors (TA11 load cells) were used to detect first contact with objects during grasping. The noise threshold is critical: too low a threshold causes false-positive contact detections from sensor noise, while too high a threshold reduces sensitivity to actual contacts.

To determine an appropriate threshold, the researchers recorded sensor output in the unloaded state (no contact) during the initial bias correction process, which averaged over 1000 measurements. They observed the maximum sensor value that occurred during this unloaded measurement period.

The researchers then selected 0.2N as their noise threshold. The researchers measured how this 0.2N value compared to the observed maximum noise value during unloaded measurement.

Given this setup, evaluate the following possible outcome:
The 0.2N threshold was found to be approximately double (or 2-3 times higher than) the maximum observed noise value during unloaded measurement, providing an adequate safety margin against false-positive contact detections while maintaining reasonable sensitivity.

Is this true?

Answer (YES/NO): YES